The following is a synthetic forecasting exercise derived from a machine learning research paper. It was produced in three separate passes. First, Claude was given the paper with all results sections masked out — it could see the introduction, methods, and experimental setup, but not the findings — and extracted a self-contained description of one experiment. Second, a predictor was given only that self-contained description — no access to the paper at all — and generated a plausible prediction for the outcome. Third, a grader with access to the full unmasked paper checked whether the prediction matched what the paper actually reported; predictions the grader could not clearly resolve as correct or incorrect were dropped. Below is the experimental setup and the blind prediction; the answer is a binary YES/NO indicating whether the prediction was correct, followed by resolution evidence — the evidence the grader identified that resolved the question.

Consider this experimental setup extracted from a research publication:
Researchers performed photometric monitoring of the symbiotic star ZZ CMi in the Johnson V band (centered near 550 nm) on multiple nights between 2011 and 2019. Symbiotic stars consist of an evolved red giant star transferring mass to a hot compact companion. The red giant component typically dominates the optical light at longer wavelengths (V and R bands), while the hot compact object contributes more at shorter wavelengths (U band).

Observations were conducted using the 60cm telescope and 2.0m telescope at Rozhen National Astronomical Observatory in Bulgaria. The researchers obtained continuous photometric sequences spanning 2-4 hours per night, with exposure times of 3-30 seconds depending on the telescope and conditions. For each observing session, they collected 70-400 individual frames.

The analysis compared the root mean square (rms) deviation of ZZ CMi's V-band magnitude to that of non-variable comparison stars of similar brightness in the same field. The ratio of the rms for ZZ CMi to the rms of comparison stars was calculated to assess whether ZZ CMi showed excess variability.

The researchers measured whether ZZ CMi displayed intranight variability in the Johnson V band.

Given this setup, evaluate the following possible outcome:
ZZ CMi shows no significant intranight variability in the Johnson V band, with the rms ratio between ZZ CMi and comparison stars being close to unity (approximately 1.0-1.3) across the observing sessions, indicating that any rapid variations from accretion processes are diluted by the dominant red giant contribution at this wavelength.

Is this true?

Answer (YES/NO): YES